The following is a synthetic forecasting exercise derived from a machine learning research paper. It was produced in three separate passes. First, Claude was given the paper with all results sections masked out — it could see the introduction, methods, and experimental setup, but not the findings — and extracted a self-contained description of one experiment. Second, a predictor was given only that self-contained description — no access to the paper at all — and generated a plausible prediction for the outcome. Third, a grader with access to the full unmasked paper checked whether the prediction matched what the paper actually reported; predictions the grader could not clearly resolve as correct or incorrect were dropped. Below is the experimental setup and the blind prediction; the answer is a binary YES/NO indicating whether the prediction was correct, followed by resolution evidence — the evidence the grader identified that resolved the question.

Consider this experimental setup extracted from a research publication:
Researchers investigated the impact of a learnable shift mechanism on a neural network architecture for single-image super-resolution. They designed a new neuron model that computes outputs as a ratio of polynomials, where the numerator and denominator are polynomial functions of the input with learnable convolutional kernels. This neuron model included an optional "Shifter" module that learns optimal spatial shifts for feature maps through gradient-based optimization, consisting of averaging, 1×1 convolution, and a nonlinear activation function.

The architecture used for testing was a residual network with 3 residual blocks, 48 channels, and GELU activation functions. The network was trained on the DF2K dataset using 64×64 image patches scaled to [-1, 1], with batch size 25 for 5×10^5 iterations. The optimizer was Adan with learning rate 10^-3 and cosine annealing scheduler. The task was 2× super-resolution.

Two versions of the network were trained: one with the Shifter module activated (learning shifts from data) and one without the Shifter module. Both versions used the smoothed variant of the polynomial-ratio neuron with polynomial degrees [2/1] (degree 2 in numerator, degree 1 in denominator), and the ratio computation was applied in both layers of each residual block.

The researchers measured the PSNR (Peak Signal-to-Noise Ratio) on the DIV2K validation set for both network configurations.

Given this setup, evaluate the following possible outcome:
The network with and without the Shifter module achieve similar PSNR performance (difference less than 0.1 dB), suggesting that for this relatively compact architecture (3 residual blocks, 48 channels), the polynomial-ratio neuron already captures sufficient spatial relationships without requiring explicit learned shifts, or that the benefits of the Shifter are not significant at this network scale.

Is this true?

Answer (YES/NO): YES